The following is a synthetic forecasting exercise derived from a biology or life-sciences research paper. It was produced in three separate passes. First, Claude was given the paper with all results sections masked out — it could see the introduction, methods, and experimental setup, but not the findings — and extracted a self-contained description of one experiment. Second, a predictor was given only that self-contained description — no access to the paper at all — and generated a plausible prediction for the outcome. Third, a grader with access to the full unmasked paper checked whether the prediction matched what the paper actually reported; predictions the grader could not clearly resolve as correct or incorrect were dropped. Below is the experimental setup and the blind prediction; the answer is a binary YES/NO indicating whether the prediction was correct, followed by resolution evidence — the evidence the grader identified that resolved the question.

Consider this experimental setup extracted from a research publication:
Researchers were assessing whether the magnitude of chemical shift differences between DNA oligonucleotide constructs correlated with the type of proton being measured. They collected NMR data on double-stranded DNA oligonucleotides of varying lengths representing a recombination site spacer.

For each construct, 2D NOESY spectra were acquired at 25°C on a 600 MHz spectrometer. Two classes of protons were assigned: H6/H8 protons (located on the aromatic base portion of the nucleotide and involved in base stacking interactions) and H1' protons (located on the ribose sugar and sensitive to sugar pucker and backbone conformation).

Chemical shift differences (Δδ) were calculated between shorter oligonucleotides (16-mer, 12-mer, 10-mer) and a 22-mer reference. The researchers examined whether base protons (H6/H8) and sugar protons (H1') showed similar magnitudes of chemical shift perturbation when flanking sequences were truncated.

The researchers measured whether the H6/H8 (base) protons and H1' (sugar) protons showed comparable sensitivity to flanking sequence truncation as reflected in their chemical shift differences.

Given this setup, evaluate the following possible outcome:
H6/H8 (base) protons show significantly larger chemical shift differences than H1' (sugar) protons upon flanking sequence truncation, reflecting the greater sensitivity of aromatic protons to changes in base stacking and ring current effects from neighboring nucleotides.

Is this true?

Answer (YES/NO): NO